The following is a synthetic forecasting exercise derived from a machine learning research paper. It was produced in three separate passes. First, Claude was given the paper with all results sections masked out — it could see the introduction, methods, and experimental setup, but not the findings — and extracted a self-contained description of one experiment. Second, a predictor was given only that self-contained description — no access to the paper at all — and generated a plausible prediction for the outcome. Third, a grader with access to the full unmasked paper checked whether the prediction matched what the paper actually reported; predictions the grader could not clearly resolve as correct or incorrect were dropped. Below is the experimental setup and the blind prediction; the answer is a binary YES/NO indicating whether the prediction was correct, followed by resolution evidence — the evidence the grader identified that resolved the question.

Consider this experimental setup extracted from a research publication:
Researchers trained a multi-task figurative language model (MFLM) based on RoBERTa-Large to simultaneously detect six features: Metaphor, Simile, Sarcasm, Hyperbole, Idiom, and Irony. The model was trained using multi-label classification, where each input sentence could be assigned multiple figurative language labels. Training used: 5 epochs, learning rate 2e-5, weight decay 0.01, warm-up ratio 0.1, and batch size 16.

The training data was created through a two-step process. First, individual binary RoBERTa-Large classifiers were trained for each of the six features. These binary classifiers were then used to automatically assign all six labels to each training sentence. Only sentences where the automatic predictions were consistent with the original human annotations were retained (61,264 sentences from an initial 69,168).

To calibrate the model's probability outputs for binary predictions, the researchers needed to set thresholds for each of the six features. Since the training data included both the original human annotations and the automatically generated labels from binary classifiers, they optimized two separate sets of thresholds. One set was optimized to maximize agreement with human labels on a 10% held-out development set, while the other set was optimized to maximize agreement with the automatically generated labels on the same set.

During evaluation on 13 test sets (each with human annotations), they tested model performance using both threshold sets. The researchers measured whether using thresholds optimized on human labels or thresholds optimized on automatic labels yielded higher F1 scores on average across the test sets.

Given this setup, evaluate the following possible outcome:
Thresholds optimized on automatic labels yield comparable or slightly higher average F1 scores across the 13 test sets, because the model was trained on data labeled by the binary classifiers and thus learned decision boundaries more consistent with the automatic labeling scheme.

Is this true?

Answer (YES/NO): YES